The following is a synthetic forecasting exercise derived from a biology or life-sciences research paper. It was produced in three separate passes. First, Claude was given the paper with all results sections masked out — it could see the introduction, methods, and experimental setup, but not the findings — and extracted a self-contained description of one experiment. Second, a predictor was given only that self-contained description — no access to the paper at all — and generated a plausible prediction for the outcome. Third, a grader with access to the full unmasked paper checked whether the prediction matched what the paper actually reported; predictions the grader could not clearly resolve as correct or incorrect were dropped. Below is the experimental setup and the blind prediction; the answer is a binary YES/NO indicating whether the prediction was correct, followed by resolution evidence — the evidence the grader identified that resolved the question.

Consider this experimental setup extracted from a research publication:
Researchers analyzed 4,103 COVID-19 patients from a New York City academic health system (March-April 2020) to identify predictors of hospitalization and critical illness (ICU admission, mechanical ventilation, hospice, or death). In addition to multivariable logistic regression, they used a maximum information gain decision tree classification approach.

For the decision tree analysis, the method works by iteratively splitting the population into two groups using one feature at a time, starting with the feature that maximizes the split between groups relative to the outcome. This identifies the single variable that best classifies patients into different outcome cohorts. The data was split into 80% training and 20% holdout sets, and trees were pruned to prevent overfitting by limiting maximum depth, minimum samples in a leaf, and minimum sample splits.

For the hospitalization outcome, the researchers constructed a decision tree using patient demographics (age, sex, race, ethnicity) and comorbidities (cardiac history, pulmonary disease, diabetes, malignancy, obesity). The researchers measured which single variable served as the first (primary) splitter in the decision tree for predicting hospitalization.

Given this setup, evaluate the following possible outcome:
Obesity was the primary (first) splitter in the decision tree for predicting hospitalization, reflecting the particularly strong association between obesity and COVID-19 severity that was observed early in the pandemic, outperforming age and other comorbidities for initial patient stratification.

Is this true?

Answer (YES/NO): NO